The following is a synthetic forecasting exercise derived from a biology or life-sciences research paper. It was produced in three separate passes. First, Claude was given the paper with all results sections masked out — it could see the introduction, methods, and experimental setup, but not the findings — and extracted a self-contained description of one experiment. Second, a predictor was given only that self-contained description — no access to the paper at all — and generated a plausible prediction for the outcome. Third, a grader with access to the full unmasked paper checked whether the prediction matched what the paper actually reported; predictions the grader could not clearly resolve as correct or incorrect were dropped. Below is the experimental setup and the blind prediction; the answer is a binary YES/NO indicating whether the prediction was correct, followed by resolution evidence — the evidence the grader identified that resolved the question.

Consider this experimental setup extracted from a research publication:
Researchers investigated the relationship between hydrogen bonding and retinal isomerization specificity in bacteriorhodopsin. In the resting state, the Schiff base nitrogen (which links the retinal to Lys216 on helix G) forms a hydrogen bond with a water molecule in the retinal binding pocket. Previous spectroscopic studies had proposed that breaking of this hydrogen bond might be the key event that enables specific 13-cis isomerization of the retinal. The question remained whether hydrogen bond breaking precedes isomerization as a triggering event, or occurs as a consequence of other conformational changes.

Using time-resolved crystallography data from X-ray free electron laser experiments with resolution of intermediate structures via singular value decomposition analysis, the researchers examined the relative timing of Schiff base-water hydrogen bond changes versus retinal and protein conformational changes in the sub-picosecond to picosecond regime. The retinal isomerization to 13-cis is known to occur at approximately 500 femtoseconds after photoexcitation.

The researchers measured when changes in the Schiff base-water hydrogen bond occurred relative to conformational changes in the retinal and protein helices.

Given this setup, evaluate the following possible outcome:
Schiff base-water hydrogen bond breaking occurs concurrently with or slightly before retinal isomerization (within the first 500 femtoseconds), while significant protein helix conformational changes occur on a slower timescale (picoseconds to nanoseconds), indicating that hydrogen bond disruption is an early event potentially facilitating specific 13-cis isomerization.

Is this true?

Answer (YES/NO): NO